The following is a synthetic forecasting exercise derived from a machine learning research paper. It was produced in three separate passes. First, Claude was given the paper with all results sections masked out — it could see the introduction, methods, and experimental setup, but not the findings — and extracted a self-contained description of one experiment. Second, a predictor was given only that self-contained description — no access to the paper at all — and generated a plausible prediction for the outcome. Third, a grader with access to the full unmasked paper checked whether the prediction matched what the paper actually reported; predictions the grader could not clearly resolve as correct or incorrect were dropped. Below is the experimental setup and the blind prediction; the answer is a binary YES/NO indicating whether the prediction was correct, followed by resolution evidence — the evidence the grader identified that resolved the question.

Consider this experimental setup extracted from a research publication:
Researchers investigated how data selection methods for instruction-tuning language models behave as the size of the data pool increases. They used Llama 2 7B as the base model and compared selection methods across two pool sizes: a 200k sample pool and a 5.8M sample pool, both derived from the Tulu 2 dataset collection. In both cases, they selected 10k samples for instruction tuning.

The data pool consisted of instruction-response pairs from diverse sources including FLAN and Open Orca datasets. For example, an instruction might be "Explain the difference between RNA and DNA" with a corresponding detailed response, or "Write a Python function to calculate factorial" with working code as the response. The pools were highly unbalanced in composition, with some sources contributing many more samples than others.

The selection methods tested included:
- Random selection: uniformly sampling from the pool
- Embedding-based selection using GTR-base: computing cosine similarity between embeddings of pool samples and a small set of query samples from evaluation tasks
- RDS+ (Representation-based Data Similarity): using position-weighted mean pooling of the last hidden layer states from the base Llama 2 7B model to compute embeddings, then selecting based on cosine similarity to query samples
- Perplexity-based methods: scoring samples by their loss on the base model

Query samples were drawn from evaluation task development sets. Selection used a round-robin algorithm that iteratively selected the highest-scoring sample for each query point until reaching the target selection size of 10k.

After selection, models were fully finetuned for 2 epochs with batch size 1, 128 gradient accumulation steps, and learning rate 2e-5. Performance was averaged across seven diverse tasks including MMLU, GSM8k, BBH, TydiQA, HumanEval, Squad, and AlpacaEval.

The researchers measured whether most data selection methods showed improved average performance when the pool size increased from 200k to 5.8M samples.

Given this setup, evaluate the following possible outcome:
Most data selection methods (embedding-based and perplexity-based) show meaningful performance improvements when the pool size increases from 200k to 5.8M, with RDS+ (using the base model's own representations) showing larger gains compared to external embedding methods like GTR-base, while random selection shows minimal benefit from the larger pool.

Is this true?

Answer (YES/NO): NO